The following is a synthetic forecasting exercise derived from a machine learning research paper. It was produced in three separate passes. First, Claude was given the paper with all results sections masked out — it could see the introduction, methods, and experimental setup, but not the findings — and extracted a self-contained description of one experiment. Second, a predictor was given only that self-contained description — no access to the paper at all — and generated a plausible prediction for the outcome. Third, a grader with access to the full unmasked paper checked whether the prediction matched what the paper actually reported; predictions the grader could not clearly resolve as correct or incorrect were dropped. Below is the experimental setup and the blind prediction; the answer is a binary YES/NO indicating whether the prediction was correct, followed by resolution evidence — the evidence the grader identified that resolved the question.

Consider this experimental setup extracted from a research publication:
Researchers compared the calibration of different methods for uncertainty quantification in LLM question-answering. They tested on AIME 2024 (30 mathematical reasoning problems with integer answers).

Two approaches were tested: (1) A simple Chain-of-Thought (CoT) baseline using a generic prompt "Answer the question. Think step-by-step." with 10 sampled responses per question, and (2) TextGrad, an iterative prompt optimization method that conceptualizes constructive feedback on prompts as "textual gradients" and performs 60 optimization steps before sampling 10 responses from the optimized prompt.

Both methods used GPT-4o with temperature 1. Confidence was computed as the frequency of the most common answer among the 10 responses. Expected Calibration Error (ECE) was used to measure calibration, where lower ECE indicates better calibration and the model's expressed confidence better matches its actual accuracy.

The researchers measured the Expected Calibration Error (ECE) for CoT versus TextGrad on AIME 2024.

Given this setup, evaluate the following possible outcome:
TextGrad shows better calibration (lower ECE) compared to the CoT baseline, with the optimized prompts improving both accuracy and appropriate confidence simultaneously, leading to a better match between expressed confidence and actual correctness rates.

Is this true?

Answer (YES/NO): YES